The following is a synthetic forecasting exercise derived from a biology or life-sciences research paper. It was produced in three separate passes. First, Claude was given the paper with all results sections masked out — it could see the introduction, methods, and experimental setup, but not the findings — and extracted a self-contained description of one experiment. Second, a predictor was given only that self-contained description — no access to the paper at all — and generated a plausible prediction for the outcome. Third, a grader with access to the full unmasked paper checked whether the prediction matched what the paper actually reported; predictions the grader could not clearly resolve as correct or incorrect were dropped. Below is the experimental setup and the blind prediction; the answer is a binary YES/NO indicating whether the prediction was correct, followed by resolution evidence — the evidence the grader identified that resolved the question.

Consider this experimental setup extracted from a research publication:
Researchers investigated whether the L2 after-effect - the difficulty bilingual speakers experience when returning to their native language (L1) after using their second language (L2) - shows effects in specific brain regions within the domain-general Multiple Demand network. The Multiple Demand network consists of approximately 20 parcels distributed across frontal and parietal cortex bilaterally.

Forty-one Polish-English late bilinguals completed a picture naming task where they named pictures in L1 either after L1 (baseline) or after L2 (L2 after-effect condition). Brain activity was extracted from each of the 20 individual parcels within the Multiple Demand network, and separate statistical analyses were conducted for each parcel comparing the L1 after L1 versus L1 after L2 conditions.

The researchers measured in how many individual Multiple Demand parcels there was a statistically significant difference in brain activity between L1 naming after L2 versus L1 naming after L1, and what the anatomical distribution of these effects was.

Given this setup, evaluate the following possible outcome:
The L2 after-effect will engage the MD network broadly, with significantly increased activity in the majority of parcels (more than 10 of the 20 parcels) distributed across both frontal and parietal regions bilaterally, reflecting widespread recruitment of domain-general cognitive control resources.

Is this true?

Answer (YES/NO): NO